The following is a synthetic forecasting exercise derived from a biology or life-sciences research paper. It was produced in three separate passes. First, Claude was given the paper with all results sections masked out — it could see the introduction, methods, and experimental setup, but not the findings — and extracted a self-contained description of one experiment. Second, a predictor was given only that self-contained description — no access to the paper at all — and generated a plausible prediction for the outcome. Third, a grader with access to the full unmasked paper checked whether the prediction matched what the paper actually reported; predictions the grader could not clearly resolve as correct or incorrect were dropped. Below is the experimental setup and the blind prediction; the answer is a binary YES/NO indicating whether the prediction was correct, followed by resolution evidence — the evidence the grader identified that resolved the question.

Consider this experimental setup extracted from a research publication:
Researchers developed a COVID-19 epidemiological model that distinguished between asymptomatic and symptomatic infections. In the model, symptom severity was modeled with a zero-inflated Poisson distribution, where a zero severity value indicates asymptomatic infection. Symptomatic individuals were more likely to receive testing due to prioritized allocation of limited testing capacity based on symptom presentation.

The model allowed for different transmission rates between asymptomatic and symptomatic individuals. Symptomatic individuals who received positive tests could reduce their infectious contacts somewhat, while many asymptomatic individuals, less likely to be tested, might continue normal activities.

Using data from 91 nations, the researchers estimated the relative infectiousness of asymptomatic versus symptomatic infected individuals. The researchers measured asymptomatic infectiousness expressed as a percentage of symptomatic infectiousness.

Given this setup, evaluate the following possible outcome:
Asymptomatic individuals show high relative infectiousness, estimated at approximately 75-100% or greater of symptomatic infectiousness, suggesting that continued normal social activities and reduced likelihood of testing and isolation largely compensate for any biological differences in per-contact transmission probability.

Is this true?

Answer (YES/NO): NO